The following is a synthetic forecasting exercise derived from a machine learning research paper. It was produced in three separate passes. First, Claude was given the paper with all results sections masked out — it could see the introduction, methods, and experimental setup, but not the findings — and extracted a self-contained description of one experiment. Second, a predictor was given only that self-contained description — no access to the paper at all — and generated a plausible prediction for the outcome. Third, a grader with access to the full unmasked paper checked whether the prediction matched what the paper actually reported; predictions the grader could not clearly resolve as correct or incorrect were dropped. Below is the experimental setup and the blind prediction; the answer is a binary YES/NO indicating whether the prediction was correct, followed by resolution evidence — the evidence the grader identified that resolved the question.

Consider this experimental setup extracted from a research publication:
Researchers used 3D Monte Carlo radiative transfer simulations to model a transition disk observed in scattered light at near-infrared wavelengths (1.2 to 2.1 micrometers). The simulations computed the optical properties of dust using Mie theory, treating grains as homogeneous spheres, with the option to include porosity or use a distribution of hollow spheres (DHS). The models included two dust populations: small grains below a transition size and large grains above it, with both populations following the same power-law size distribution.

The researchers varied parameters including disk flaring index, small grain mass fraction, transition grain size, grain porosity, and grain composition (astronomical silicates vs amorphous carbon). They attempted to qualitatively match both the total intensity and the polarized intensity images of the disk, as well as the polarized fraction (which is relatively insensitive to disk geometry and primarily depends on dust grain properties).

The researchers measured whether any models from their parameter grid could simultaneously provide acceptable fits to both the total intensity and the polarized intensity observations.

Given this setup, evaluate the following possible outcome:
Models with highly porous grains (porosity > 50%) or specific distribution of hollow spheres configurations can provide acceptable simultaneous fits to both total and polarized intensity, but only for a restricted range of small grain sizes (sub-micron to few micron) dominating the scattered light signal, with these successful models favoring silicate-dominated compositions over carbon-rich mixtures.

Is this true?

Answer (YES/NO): NO